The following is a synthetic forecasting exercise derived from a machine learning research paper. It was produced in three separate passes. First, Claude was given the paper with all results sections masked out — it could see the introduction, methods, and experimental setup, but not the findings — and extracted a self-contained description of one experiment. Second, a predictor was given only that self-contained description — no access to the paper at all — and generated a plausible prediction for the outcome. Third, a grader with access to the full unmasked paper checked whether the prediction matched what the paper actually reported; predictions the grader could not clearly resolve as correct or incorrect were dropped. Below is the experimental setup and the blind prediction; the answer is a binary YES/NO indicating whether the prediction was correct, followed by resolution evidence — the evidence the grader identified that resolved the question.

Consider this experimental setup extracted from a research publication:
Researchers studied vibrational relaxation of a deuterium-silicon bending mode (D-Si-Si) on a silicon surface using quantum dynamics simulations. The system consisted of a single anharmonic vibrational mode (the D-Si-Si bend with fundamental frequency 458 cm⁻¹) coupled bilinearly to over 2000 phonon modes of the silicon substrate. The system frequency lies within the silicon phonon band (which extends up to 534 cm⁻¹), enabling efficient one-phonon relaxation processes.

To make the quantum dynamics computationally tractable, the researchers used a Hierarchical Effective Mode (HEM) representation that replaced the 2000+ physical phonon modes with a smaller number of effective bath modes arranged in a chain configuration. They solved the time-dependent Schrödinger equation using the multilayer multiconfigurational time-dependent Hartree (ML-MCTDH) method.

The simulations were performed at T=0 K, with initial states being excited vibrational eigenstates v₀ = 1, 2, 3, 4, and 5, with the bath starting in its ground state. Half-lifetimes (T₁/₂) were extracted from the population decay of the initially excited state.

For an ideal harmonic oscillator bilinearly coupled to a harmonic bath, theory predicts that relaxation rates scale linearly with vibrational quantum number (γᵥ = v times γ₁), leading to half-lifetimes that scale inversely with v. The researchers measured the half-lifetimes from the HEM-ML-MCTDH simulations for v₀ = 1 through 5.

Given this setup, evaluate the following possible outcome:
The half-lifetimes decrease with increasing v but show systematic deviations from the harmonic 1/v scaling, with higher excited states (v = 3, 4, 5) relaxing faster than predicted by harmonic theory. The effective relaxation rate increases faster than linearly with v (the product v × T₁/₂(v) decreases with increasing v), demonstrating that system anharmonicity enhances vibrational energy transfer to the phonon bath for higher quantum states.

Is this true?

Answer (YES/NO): NO